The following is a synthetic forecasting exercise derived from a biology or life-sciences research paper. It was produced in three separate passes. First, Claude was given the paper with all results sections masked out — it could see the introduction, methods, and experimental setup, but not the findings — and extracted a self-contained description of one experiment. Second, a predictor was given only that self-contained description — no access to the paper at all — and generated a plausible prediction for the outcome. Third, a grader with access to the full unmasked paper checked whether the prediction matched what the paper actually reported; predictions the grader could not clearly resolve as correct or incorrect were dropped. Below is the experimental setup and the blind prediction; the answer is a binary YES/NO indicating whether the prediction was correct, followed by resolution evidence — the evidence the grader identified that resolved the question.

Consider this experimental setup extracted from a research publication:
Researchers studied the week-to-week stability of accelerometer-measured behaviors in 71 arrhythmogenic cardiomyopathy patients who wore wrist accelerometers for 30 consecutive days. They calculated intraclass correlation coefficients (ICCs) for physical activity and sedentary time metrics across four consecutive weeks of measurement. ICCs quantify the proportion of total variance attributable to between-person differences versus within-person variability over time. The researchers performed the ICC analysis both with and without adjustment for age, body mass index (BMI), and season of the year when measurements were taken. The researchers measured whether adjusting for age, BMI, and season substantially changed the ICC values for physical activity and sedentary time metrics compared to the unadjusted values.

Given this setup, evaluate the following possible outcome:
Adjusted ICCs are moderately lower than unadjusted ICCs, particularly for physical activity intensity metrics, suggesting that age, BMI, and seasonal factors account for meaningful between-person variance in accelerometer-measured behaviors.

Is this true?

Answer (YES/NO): NO